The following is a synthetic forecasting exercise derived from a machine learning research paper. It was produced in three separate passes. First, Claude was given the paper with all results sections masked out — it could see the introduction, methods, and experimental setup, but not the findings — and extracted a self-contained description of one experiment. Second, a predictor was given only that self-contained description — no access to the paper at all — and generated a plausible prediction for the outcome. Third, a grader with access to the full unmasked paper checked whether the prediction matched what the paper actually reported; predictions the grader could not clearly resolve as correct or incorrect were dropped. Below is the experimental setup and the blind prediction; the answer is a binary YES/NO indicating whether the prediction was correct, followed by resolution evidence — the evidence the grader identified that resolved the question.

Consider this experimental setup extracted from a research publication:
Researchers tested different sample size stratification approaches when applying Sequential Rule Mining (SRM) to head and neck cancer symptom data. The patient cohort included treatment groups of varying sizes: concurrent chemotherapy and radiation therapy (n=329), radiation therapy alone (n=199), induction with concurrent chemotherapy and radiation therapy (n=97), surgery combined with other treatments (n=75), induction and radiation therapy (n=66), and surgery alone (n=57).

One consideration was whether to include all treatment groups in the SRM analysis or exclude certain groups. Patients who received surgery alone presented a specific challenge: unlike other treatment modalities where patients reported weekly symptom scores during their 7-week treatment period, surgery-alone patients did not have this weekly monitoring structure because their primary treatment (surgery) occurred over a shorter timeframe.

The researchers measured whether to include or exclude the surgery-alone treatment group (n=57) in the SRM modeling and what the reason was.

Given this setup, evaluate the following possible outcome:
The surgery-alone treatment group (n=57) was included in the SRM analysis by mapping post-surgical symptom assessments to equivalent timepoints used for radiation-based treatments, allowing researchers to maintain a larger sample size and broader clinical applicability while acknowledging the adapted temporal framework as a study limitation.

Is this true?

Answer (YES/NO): NO